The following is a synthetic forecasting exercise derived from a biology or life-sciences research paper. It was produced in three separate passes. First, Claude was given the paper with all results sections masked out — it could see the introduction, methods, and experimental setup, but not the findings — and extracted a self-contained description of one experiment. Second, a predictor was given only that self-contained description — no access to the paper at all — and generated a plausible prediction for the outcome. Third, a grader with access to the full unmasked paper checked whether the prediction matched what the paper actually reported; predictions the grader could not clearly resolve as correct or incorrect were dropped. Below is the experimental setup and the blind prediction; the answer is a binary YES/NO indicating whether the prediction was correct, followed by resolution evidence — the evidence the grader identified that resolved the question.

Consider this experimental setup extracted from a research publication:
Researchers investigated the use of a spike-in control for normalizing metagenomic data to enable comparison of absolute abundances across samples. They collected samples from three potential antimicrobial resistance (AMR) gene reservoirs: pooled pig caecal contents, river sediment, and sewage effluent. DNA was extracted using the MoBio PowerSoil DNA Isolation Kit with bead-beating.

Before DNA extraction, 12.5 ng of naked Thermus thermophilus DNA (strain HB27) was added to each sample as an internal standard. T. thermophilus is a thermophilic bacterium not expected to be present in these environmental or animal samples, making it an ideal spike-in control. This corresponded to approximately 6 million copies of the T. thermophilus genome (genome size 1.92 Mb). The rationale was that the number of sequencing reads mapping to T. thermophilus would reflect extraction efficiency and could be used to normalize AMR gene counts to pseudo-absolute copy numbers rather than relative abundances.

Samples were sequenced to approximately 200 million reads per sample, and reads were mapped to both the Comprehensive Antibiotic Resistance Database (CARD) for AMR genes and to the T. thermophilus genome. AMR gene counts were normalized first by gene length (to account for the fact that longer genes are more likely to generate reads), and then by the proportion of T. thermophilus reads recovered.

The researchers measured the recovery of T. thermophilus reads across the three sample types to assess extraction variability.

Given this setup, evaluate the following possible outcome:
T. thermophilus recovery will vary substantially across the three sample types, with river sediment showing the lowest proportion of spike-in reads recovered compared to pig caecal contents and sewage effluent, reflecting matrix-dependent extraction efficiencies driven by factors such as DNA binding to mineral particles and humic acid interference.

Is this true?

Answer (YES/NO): NO